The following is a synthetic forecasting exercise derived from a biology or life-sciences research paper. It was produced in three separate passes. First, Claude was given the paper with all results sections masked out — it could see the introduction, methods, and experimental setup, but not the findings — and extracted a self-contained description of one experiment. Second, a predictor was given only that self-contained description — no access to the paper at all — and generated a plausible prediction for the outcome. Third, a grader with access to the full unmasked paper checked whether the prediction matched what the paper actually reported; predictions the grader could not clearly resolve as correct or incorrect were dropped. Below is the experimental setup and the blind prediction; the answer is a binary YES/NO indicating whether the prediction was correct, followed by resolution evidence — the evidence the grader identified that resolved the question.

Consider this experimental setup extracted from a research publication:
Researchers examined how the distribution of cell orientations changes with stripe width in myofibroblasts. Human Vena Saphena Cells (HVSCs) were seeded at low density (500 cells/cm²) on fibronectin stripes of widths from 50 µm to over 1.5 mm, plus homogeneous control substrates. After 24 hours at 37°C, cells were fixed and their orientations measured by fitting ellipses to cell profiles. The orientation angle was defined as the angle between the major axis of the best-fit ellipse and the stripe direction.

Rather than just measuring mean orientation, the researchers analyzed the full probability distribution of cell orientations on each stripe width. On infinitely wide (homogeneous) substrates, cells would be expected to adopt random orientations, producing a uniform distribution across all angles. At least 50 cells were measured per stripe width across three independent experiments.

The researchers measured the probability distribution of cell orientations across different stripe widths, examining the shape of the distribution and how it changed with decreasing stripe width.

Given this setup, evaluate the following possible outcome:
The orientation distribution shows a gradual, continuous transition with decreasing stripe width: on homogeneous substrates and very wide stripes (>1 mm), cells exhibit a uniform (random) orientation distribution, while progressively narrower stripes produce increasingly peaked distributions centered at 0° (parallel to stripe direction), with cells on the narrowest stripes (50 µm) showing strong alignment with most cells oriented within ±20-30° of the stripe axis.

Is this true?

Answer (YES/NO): NO